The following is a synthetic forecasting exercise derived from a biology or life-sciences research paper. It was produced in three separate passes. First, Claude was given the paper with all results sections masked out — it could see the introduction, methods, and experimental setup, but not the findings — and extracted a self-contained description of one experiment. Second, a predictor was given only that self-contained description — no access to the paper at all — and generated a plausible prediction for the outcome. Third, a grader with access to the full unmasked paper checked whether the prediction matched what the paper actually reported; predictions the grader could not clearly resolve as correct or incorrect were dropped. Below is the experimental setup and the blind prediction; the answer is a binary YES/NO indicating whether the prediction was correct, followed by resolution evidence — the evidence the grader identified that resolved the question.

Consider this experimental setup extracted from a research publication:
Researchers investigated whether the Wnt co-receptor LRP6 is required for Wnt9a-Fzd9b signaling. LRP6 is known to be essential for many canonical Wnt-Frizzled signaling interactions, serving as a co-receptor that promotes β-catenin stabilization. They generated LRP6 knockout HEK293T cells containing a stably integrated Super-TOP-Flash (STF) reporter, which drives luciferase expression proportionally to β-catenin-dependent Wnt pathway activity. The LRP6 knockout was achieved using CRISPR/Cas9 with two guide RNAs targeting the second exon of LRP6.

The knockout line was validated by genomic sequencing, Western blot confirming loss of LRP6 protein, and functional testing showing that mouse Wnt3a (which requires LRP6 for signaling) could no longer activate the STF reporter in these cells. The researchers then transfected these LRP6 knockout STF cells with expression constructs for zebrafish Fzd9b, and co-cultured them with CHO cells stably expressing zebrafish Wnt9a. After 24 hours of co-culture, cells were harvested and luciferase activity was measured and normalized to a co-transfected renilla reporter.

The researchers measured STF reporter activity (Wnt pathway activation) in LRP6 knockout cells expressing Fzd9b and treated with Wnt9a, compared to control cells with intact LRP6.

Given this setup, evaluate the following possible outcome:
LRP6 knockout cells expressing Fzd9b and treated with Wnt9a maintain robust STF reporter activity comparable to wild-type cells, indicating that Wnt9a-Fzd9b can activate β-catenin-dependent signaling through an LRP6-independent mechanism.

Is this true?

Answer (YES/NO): NO